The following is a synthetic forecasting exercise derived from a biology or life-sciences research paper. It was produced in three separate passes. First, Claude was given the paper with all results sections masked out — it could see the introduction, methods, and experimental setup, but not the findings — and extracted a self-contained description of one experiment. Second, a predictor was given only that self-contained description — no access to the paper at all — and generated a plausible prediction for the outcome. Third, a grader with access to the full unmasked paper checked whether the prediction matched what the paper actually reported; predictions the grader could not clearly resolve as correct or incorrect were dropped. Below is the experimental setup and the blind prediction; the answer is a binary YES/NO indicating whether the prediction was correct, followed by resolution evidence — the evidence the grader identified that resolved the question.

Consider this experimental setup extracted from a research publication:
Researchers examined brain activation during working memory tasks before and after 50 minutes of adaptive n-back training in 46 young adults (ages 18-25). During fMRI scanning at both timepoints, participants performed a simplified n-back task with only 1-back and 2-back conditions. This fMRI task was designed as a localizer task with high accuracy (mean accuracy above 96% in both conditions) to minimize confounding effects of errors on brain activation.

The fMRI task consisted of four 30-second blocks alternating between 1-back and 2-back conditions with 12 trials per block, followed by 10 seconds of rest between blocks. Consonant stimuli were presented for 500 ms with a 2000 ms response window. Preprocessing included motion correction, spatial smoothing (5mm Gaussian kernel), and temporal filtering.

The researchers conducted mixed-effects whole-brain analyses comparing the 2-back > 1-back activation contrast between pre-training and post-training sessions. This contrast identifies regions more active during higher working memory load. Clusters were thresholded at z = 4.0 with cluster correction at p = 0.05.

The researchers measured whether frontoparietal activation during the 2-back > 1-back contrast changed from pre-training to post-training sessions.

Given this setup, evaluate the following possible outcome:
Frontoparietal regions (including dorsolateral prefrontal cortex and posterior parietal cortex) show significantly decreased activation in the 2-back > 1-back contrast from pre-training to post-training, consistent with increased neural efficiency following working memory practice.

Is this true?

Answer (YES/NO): NO